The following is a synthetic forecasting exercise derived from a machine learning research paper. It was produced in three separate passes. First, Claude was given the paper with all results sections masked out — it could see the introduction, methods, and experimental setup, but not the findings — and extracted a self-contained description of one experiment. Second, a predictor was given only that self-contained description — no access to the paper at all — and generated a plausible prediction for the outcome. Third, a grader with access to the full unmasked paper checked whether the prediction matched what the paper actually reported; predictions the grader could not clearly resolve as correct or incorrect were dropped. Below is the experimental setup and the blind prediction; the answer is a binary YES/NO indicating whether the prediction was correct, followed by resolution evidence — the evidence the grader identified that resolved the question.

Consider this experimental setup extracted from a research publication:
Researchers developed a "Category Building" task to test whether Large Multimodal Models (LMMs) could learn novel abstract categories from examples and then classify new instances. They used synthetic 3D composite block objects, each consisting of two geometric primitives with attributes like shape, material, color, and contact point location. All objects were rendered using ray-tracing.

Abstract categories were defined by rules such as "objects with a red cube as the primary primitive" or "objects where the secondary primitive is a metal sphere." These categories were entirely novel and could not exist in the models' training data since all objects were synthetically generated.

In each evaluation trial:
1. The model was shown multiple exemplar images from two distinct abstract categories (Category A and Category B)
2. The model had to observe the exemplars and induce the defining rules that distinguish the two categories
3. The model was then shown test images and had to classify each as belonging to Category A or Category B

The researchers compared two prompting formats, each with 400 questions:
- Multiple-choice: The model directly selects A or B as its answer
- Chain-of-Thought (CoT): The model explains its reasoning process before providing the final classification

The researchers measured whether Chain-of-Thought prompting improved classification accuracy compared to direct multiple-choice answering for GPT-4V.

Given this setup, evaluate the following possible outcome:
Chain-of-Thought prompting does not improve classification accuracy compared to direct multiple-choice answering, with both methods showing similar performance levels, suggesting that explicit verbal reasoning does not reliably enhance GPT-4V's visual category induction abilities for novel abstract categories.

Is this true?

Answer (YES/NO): NO